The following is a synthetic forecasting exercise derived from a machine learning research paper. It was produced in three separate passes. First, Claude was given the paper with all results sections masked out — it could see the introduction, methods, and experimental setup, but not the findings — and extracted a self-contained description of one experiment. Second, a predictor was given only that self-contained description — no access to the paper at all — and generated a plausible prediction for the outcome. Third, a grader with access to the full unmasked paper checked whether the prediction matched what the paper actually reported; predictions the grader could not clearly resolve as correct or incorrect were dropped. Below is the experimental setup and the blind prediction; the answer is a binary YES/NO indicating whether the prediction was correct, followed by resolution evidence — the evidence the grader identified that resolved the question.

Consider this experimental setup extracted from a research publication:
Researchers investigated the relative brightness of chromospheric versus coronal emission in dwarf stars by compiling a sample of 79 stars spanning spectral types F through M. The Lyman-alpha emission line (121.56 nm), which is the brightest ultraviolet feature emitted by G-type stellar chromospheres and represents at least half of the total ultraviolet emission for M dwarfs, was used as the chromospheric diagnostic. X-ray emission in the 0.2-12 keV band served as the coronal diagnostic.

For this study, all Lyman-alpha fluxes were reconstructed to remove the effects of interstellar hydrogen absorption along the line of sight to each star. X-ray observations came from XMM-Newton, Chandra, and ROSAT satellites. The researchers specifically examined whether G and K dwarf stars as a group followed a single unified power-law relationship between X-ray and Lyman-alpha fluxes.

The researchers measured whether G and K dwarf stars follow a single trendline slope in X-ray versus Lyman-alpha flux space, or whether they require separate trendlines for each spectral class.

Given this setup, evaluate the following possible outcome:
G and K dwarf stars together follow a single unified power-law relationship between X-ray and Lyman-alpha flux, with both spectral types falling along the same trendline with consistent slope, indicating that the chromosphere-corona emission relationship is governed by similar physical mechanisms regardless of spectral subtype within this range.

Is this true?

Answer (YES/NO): YES